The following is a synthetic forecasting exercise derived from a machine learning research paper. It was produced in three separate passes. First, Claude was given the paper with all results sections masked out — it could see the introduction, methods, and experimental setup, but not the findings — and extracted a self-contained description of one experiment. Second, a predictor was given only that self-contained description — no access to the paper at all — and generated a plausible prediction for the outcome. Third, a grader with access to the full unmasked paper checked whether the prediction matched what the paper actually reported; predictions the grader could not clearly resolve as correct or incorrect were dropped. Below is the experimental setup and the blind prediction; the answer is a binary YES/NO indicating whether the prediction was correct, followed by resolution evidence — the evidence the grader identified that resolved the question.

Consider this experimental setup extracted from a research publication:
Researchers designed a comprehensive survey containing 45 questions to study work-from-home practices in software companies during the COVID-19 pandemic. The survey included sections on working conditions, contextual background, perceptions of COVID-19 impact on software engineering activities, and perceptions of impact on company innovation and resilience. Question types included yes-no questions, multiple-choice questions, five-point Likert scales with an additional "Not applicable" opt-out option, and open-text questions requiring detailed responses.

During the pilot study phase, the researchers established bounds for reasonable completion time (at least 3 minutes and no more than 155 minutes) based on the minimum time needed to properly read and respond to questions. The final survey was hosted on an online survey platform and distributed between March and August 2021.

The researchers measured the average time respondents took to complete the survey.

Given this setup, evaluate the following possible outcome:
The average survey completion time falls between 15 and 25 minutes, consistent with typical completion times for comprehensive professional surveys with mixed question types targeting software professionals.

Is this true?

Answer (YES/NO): YES